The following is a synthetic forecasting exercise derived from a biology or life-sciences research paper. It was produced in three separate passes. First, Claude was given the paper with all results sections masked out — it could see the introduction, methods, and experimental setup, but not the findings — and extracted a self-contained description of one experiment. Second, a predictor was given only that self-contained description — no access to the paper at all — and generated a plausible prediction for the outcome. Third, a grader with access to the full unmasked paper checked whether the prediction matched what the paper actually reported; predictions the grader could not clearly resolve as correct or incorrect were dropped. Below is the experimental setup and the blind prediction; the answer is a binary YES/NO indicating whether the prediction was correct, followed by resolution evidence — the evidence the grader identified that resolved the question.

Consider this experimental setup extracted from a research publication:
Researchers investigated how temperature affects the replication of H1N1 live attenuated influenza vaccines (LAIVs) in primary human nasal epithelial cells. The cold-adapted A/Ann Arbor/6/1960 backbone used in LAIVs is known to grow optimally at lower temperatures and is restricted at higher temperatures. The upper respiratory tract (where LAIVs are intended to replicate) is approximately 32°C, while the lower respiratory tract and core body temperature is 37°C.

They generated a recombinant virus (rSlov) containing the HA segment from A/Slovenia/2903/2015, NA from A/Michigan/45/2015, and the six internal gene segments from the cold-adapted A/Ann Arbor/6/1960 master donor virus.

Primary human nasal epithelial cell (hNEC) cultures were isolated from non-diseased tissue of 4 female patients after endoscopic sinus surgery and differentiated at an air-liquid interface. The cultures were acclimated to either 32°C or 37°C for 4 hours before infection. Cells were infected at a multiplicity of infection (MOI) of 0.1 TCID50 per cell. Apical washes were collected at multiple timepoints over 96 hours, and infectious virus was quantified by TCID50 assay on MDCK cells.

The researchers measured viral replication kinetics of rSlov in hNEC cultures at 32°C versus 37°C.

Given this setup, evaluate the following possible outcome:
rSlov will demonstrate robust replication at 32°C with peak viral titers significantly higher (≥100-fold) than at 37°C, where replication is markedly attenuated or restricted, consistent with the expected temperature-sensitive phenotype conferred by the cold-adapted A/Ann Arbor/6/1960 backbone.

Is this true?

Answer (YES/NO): YES